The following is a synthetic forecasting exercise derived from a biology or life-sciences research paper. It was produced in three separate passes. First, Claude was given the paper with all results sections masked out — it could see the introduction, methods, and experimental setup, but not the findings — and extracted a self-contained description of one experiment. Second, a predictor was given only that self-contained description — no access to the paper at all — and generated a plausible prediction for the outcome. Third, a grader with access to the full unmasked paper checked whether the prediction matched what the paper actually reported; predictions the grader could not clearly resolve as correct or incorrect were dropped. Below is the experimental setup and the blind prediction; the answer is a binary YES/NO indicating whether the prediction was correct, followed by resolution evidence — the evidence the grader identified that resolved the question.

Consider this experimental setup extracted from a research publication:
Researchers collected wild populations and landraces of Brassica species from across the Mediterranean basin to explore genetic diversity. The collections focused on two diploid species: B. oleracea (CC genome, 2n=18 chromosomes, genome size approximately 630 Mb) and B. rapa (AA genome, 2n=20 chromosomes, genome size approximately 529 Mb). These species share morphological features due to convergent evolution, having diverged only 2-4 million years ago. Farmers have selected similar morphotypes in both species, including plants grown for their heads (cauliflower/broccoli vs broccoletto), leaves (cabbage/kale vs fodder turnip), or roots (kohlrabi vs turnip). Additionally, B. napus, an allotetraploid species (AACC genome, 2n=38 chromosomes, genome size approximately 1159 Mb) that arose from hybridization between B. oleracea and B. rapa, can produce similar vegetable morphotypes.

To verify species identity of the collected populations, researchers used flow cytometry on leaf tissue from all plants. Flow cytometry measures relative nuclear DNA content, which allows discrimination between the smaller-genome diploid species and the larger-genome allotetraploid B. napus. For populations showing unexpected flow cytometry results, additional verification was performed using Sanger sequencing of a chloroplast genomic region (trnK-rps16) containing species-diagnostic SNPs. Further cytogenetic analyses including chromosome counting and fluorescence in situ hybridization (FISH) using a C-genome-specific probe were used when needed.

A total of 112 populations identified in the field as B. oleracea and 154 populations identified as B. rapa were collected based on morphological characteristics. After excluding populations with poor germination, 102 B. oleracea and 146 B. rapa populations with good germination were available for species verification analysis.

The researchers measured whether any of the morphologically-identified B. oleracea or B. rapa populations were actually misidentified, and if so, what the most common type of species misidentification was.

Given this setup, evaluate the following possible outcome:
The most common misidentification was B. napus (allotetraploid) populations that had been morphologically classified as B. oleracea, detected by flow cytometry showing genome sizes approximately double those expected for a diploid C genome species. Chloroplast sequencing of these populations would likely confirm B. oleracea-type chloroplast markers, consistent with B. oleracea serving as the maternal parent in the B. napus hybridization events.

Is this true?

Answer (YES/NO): NO